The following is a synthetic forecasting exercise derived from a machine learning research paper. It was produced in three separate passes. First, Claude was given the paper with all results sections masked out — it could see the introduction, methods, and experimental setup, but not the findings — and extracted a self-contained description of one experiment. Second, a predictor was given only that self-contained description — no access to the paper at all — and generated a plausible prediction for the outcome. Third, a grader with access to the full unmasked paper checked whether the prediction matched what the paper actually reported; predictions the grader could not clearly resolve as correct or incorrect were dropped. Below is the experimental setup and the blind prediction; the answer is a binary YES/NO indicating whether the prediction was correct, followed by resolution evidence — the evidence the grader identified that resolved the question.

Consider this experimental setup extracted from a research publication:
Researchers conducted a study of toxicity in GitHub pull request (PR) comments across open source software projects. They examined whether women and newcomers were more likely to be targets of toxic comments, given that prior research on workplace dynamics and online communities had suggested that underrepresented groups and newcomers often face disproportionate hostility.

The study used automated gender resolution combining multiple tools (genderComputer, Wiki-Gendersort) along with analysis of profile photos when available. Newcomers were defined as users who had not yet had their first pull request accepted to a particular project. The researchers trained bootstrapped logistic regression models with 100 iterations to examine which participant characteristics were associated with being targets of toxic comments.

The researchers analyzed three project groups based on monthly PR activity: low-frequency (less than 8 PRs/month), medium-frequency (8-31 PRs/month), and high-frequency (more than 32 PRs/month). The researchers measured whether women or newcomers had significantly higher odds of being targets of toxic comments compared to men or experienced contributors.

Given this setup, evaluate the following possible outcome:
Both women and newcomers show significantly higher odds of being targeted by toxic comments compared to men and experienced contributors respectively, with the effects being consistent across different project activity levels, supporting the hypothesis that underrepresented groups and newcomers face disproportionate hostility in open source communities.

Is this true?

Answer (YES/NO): NO